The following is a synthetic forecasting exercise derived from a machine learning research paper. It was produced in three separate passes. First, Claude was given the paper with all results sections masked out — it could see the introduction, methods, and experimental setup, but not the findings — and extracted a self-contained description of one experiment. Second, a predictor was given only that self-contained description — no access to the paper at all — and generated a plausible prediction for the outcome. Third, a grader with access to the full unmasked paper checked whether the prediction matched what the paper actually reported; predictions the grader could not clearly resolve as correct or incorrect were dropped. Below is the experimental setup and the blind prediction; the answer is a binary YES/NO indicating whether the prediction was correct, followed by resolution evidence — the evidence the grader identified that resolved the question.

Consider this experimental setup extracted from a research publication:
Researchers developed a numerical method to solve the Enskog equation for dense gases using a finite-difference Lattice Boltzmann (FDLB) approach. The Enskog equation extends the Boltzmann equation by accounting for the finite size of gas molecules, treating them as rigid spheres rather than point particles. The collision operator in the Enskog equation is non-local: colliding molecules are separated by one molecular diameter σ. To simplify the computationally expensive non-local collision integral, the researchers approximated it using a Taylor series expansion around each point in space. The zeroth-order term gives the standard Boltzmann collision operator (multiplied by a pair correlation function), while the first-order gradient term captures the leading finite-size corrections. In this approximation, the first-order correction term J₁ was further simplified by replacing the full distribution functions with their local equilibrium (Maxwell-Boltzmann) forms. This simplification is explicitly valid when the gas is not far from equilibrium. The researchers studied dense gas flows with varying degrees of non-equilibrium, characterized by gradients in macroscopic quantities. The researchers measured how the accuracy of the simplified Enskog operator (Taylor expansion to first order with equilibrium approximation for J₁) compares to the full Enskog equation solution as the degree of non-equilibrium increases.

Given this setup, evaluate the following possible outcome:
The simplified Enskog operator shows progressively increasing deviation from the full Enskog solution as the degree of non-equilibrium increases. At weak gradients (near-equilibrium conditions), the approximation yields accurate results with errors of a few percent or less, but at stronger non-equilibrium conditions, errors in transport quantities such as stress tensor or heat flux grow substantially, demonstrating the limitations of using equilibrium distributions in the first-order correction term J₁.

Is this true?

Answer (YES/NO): NO